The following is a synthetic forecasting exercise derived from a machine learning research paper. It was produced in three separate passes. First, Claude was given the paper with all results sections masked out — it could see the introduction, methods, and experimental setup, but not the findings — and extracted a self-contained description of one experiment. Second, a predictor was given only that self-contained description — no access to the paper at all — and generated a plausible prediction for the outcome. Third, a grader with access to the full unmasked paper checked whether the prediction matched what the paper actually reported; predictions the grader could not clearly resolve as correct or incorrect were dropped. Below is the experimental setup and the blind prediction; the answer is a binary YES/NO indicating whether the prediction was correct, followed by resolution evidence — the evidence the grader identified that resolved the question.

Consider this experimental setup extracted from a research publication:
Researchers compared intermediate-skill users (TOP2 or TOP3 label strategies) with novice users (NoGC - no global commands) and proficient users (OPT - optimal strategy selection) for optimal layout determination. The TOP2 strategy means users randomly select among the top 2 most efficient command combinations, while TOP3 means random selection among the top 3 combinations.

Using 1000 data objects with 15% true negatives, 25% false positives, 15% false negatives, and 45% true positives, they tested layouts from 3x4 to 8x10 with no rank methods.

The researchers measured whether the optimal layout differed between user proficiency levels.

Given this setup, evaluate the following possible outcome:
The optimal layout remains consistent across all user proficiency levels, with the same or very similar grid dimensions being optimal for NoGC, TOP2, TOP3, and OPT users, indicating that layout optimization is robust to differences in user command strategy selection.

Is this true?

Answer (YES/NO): NO